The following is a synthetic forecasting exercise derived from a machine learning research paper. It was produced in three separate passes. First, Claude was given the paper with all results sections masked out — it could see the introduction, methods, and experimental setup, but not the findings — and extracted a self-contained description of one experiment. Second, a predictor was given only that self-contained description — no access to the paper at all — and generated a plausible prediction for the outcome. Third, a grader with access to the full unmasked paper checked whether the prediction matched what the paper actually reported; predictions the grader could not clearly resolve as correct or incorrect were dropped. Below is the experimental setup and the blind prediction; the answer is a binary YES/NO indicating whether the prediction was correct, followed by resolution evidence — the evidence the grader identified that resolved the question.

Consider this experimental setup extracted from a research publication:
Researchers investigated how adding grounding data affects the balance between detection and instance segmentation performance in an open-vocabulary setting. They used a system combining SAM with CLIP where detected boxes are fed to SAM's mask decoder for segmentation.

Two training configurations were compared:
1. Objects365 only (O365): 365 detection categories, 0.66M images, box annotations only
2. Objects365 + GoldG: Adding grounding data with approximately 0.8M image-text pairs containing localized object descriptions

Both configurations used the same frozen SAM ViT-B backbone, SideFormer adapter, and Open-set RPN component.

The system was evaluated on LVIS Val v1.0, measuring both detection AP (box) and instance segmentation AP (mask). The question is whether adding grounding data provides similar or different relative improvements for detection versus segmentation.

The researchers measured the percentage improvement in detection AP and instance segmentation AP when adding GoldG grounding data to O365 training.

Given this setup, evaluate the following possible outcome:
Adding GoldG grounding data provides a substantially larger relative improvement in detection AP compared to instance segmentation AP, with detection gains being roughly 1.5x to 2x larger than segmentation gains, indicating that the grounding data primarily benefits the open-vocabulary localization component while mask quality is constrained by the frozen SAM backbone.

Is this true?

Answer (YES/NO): NO